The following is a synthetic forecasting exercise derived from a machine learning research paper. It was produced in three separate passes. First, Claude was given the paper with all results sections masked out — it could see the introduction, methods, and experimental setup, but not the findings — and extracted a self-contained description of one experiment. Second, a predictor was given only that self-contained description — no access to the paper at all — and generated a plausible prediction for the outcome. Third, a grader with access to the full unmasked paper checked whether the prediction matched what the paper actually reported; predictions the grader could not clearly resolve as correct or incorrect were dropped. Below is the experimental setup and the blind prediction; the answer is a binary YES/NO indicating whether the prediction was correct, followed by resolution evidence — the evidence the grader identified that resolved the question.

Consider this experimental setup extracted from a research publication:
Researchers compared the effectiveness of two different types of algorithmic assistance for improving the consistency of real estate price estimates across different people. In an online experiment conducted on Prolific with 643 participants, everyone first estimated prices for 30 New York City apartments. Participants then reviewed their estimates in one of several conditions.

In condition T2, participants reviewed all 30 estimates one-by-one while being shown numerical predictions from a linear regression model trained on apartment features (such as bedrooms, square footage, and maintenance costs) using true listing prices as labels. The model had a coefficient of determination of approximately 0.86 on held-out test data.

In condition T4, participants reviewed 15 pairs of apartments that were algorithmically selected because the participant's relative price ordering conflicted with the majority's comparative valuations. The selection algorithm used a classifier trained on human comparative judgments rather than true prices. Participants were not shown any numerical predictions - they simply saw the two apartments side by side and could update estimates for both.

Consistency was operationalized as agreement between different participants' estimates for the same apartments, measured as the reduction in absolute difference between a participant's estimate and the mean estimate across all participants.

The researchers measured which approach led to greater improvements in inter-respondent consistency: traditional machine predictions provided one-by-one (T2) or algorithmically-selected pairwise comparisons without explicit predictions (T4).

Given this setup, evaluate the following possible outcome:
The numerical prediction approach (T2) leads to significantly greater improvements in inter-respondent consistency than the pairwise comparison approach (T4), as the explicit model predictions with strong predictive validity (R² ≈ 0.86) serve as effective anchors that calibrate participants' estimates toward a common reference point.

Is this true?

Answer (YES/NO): YES